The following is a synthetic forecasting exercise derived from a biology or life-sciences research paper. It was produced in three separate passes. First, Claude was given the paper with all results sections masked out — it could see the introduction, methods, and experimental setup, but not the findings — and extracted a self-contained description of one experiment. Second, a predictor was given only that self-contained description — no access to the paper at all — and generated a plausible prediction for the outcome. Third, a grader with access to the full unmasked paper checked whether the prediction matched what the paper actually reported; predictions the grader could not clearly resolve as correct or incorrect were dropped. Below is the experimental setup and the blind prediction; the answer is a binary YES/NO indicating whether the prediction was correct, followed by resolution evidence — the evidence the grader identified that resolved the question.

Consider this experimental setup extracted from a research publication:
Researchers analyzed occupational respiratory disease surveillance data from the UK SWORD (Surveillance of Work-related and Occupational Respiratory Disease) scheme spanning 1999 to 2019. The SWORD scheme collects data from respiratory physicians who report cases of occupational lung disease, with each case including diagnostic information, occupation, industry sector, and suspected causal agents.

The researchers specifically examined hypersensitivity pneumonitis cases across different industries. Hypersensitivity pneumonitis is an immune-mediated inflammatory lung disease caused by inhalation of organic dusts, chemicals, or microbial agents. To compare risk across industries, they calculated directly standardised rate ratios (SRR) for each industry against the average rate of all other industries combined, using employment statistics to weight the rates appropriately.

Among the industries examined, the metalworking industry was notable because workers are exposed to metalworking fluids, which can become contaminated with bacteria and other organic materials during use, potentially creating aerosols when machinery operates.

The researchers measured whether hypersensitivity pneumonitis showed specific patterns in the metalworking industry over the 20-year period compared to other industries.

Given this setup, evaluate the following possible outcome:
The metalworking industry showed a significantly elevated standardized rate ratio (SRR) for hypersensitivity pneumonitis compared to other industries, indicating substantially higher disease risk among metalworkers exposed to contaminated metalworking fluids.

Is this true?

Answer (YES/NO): YES